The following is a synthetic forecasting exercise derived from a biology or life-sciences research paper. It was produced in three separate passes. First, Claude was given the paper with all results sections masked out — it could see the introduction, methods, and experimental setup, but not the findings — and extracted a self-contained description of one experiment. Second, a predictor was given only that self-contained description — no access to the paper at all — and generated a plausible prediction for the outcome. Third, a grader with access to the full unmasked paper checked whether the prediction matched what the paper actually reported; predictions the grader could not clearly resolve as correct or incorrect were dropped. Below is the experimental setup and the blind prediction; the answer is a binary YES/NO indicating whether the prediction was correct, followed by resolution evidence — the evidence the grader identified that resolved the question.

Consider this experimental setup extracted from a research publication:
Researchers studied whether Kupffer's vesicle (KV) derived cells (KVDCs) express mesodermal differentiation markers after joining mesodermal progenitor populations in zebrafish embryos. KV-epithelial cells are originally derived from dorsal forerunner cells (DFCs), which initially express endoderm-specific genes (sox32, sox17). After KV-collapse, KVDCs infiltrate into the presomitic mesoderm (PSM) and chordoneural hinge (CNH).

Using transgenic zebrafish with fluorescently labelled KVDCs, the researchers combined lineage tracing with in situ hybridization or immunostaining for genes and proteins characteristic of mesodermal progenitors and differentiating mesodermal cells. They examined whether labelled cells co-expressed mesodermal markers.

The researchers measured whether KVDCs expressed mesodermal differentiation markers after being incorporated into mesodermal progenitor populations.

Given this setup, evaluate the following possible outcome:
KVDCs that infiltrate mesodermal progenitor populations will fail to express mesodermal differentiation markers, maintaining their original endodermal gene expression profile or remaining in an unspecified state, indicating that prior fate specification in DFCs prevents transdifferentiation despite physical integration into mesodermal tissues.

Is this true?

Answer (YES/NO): NO